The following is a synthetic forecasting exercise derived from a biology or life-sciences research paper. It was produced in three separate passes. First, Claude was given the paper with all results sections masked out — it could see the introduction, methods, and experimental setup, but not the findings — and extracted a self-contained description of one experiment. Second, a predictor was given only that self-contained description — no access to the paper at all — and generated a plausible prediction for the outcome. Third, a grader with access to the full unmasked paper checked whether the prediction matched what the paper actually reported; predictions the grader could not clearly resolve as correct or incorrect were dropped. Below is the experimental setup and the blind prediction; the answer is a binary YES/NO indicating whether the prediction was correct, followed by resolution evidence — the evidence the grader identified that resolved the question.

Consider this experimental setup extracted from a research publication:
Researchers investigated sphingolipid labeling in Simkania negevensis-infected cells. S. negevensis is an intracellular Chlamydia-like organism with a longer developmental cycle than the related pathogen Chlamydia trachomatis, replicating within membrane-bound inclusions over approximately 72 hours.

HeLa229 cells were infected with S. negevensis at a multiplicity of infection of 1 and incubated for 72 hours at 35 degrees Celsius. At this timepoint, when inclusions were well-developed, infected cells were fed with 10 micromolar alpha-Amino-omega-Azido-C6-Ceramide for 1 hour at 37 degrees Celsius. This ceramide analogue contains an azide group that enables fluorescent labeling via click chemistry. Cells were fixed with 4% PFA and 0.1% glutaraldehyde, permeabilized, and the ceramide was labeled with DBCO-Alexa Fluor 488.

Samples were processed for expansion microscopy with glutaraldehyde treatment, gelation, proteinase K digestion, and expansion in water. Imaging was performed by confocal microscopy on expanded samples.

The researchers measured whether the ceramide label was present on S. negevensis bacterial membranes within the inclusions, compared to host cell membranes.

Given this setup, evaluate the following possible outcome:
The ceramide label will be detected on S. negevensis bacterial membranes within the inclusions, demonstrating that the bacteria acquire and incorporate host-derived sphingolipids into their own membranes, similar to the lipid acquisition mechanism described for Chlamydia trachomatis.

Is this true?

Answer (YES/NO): YES